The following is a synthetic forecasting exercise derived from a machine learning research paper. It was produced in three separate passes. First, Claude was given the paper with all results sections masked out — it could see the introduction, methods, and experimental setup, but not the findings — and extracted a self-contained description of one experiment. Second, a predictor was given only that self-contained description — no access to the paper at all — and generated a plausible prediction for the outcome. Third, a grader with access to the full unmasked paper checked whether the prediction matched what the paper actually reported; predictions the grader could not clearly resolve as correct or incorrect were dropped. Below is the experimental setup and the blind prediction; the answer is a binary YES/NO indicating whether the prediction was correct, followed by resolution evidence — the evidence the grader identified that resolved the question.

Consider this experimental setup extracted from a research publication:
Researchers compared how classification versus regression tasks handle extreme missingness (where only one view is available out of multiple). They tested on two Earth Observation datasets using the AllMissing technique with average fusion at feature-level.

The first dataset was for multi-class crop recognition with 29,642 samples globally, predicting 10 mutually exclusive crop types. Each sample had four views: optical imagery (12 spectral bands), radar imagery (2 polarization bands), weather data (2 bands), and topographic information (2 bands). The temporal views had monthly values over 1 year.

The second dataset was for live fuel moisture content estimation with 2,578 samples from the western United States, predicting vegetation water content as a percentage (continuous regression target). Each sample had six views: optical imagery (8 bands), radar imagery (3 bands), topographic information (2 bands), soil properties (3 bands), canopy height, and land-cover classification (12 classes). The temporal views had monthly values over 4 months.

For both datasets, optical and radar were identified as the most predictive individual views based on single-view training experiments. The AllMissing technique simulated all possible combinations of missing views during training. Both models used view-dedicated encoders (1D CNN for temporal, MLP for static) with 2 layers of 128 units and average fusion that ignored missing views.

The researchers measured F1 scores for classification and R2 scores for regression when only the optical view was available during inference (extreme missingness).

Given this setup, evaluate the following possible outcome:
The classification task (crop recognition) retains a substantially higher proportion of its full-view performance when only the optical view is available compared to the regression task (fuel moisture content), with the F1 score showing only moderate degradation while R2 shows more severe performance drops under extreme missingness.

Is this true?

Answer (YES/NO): YES